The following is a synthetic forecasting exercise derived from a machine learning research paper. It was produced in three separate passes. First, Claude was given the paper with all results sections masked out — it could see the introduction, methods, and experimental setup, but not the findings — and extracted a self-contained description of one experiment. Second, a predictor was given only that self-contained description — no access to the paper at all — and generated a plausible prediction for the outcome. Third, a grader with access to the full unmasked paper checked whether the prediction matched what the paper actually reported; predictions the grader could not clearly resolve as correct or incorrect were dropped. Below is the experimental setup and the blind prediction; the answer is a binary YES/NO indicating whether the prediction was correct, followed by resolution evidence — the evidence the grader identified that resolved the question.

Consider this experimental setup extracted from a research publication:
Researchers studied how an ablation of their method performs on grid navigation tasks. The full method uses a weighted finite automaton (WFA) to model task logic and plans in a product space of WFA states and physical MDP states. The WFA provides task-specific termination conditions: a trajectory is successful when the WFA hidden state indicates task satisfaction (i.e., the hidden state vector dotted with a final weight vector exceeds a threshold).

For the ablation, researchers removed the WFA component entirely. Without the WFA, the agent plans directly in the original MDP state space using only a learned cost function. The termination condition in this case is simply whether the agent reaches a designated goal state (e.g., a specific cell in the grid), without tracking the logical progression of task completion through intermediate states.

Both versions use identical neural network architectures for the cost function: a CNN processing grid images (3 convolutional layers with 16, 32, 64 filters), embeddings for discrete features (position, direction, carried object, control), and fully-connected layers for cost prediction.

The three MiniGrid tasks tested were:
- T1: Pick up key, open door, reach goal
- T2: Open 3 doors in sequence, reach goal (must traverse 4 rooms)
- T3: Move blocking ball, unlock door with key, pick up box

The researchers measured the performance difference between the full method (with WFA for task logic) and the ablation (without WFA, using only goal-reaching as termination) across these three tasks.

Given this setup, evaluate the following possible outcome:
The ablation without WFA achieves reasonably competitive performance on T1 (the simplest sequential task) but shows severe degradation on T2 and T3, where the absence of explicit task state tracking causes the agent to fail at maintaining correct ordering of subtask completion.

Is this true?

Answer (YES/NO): NO